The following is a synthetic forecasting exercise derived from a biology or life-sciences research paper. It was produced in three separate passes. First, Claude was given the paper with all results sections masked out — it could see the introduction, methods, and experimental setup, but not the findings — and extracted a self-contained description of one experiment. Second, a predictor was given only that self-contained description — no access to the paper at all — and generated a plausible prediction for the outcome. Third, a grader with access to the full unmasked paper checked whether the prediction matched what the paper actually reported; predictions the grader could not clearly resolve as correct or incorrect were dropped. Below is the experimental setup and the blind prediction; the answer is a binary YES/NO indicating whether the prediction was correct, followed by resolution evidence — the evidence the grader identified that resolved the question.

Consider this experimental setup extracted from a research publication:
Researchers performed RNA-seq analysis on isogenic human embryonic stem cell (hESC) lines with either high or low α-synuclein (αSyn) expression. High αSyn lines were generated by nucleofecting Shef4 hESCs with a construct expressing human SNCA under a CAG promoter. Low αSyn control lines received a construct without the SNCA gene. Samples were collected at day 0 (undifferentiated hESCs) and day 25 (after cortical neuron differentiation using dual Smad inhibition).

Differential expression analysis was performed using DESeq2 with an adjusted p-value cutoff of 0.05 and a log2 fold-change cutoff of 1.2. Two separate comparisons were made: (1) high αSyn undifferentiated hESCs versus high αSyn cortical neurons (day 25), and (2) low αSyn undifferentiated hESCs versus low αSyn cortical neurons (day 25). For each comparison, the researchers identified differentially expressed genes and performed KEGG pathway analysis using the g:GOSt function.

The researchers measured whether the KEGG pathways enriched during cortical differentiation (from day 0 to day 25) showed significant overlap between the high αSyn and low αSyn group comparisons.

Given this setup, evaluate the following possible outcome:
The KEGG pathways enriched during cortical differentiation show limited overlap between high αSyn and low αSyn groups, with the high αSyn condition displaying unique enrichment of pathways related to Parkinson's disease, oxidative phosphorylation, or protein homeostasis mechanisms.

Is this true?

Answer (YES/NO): NO